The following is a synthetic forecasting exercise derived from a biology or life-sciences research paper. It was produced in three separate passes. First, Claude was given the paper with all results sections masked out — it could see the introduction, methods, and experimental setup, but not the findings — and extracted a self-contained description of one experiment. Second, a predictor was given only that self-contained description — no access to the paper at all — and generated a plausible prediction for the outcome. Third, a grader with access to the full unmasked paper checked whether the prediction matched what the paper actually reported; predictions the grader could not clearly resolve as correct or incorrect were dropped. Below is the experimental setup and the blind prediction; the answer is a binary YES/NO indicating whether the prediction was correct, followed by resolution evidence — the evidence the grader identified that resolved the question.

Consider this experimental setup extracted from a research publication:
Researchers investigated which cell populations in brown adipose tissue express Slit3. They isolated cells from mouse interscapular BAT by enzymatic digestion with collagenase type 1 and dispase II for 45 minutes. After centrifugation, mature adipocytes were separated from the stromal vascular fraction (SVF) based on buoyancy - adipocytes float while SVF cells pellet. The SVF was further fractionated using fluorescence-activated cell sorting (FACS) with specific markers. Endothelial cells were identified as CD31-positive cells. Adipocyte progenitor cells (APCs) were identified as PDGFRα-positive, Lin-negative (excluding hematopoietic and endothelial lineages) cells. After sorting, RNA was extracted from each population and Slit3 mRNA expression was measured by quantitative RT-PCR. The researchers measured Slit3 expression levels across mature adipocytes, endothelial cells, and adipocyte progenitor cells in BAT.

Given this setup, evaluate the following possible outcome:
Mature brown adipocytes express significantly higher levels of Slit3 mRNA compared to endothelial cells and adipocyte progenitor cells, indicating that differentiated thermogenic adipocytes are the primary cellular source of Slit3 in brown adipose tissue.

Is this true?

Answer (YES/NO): NO